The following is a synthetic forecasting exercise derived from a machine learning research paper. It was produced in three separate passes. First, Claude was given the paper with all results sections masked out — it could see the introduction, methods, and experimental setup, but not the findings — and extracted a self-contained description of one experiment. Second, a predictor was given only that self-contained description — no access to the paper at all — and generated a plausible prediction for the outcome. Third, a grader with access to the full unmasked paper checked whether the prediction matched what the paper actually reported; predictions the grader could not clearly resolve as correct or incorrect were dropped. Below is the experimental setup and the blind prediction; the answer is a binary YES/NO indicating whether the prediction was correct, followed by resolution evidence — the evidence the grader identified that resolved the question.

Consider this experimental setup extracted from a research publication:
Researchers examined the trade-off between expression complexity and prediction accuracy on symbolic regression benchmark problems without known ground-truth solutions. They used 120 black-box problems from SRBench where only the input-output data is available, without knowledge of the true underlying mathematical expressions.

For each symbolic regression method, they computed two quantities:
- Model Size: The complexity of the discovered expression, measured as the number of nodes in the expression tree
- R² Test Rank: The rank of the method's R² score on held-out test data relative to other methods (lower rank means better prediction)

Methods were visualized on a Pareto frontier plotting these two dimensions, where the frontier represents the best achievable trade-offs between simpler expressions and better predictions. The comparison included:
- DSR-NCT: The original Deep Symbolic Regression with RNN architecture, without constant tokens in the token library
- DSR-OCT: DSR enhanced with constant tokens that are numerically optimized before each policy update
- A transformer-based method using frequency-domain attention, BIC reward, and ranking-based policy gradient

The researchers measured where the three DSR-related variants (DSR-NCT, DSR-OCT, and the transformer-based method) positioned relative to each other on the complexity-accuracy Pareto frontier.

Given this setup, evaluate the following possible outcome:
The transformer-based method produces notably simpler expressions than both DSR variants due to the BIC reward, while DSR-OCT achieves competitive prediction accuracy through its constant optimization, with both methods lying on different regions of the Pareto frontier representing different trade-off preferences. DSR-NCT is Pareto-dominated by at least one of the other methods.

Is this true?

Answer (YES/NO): NO